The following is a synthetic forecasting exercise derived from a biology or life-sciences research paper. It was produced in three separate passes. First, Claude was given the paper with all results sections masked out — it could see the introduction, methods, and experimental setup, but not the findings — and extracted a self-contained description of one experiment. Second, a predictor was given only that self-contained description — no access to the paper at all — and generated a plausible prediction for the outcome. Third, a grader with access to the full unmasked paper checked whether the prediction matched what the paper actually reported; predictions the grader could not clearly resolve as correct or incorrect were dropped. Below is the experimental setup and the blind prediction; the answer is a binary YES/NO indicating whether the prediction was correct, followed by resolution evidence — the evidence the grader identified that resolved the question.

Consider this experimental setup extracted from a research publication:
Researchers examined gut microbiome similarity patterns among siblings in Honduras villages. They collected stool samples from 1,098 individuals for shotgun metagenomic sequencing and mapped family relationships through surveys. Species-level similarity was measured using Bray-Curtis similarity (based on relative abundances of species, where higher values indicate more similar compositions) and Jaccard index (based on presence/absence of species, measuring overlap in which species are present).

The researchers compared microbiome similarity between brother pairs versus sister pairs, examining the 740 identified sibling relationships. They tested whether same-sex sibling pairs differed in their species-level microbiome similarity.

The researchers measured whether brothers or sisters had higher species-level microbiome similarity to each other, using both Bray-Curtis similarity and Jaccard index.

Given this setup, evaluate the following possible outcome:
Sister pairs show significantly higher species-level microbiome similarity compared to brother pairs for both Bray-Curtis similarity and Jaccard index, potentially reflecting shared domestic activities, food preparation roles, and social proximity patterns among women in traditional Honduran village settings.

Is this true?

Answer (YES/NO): NO